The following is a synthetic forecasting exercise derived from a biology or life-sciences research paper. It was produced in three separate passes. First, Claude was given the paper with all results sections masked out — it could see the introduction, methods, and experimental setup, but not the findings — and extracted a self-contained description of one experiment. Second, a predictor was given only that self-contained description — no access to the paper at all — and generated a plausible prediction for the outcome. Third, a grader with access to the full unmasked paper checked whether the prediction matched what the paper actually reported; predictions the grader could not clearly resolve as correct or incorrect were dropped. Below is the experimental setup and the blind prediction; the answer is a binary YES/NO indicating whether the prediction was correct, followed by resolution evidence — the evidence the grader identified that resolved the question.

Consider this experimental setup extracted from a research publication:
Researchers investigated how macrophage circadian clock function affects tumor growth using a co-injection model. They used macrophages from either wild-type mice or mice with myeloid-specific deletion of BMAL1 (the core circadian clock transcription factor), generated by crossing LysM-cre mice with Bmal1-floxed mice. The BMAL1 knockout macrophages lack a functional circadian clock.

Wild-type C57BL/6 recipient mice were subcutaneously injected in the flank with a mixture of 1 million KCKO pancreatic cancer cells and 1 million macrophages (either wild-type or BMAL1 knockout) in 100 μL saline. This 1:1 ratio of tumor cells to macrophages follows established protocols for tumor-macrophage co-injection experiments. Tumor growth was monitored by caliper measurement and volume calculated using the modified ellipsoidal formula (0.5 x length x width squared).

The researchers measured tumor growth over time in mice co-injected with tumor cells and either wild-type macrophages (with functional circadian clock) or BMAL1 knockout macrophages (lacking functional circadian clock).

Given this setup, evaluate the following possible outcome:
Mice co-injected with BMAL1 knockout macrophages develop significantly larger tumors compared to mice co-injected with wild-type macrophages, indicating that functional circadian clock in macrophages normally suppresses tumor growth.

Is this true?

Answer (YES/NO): YES